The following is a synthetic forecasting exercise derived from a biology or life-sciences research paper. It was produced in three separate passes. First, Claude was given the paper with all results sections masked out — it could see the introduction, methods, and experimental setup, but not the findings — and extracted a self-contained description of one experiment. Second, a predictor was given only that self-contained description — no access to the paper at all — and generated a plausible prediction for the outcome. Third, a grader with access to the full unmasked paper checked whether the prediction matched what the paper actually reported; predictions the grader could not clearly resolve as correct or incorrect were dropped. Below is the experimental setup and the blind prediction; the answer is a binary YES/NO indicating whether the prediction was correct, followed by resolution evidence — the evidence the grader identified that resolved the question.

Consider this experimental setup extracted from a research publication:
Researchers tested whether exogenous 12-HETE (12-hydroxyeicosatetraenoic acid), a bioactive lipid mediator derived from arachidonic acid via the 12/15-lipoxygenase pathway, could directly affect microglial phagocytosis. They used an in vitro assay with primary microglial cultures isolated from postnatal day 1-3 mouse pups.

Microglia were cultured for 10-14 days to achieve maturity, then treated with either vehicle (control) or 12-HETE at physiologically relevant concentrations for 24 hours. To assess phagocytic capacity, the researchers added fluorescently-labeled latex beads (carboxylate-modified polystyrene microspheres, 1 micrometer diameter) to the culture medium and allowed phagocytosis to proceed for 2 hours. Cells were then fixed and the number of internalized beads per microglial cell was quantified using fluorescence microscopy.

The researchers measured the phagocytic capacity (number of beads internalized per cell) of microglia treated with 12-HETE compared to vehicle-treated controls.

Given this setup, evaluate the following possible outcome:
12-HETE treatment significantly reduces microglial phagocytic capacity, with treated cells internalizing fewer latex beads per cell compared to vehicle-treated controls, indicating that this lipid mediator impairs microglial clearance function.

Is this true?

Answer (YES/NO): NO